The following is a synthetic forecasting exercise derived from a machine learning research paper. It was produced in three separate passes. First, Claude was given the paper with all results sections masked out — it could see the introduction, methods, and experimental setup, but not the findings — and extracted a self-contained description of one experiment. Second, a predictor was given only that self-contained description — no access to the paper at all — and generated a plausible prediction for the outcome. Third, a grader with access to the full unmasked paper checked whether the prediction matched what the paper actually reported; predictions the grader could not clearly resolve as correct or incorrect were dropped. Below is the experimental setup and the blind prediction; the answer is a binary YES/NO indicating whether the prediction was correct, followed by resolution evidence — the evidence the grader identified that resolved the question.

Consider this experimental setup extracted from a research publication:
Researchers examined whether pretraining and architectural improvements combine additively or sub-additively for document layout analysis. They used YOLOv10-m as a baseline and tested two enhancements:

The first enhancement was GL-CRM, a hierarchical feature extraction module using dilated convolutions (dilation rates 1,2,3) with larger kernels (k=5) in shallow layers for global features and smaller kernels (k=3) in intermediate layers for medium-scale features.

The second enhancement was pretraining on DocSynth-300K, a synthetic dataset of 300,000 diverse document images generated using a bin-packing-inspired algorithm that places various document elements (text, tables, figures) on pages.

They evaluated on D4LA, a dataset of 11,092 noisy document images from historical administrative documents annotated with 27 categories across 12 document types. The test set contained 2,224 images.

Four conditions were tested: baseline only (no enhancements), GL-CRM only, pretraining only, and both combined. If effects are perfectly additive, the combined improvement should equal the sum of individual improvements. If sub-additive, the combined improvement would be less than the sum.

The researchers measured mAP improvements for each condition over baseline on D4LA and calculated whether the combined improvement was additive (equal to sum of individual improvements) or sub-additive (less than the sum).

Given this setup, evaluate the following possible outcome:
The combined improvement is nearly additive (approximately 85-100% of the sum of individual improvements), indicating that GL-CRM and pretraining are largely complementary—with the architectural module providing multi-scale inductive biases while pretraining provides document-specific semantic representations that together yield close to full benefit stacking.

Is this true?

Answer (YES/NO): NO